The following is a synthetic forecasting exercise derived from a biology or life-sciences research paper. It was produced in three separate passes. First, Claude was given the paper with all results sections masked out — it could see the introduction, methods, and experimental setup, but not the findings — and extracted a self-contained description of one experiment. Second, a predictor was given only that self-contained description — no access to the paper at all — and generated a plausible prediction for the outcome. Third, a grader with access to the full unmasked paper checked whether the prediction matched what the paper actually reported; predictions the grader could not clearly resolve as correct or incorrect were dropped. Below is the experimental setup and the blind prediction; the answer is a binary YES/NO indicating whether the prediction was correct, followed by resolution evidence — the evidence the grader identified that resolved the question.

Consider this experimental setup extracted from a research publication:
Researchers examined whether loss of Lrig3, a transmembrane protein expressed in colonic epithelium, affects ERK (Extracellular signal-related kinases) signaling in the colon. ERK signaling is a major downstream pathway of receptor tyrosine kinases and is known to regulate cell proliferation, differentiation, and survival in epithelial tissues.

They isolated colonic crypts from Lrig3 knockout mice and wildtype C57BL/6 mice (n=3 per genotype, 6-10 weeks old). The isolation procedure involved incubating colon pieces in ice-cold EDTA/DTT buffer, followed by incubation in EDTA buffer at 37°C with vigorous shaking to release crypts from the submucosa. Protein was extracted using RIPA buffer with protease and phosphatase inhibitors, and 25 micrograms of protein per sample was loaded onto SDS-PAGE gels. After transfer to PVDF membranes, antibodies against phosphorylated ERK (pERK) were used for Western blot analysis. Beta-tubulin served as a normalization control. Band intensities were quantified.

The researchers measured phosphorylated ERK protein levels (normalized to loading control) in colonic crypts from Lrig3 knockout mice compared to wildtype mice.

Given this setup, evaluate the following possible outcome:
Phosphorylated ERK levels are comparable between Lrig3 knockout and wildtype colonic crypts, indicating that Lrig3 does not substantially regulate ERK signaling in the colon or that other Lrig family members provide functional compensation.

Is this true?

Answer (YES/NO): NO